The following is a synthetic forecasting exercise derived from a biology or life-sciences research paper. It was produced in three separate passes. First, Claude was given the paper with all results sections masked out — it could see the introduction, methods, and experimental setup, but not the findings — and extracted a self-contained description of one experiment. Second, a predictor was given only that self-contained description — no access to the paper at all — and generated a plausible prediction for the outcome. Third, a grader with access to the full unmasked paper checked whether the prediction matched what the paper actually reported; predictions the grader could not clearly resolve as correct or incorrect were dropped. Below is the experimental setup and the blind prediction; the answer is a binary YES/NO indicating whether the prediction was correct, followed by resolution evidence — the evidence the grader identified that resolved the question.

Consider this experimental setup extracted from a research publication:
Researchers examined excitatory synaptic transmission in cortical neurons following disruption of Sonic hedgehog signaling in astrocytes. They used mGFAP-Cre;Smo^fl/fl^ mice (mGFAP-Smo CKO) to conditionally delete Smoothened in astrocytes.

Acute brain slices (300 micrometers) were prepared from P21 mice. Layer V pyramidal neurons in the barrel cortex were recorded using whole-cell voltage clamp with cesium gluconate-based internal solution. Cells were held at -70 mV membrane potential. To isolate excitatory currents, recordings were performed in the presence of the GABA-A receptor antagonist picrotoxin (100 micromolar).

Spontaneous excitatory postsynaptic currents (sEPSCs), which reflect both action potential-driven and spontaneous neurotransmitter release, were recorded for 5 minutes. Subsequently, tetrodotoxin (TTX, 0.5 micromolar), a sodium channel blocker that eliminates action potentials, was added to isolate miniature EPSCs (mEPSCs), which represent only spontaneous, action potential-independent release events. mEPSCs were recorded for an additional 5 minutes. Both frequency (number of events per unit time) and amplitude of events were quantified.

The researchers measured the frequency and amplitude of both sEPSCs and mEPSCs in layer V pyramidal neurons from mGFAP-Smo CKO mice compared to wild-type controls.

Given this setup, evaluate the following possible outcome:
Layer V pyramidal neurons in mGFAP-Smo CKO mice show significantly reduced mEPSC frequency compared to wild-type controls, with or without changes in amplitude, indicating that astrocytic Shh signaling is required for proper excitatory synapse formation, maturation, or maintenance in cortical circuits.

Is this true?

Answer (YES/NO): NO